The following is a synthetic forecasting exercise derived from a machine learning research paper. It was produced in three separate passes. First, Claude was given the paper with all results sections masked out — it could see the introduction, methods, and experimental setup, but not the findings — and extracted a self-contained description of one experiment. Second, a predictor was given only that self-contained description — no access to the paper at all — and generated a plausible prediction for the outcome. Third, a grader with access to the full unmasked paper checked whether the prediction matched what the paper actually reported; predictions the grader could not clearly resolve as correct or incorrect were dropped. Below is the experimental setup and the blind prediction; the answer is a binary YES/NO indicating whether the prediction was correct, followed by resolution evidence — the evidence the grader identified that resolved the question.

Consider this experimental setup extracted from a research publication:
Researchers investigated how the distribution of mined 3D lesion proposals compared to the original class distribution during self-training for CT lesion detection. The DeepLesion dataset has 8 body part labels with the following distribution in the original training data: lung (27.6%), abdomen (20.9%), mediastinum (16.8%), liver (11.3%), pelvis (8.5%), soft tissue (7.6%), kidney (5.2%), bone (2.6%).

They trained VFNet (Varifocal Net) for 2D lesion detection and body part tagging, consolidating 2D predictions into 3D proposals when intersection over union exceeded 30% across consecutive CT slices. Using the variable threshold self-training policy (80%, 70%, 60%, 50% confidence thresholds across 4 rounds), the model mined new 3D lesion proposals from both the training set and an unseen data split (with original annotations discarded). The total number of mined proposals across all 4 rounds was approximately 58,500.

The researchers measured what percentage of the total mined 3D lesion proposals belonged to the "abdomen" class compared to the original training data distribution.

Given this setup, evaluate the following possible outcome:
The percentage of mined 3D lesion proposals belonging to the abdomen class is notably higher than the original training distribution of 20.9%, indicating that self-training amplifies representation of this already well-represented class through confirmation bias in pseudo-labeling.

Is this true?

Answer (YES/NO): YES